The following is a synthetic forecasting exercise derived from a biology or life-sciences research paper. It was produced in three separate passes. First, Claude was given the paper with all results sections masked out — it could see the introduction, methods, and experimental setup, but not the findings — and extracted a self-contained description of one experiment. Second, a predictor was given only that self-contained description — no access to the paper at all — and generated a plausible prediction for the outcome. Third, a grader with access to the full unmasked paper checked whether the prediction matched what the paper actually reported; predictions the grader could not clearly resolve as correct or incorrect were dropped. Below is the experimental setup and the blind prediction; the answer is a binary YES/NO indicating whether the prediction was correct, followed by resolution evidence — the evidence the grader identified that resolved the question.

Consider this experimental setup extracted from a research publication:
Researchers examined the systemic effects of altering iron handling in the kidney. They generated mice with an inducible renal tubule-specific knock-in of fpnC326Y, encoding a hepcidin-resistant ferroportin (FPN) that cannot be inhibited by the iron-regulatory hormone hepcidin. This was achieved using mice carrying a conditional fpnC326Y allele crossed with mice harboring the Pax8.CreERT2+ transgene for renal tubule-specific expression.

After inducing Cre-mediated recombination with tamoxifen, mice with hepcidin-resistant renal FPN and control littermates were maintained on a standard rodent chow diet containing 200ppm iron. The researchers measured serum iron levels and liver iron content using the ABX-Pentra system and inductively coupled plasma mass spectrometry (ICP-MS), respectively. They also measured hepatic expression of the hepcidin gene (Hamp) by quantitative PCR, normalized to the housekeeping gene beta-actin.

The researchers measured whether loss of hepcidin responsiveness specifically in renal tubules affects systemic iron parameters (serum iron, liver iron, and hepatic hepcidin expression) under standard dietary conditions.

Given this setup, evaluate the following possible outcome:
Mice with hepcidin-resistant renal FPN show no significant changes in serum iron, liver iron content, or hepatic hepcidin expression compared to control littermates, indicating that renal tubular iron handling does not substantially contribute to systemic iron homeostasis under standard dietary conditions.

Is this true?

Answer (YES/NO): NO